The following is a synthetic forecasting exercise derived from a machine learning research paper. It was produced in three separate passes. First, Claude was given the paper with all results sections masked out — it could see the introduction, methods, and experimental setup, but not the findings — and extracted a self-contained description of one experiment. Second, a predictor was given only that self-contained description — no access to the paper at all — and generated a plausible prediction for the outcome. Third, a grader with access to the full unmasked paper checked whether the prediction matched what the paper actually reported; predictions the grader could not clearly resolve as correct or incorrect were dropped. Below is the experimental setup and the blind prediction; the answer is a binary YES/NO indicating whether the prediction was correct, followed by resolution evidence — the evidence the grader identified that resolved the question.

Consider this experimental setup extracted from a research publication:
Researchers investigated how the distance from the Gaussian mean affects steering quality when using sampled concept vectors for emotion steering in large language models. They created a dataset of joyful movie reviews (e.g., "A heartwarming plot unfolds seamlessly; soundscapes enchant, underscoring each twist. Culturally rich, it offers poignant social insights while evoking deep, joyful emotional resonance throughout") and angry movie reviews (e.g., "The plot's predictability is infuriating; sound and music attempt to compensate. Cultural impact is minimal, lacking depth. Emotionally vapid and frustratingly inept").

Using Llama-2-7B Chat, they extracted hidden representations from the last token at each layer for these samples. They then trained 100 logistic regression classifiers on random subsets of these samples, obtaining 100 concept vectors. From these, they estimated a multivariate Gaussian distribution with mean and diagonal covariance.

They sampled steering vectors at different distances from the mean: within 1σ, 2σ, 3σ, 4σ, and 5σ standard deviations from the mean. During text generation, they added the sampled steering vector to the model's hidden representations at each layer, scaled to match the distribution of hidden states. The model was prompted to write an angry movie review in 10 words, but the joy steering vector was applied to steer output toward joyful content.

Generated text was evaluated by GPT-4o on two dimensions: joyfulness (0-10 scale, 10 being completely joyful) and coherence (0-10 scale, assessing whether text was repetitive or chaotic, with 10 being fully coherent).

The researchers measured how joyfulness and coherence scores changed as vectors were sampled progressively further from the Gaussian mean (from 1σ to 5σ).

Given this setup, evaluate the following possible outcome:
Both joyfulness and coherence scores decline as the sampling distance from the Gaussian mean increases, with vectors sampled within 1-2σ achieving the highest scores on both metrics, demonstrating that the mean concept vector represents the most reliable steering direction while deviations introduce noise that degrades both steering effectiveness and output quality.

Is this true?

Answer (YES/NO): NO